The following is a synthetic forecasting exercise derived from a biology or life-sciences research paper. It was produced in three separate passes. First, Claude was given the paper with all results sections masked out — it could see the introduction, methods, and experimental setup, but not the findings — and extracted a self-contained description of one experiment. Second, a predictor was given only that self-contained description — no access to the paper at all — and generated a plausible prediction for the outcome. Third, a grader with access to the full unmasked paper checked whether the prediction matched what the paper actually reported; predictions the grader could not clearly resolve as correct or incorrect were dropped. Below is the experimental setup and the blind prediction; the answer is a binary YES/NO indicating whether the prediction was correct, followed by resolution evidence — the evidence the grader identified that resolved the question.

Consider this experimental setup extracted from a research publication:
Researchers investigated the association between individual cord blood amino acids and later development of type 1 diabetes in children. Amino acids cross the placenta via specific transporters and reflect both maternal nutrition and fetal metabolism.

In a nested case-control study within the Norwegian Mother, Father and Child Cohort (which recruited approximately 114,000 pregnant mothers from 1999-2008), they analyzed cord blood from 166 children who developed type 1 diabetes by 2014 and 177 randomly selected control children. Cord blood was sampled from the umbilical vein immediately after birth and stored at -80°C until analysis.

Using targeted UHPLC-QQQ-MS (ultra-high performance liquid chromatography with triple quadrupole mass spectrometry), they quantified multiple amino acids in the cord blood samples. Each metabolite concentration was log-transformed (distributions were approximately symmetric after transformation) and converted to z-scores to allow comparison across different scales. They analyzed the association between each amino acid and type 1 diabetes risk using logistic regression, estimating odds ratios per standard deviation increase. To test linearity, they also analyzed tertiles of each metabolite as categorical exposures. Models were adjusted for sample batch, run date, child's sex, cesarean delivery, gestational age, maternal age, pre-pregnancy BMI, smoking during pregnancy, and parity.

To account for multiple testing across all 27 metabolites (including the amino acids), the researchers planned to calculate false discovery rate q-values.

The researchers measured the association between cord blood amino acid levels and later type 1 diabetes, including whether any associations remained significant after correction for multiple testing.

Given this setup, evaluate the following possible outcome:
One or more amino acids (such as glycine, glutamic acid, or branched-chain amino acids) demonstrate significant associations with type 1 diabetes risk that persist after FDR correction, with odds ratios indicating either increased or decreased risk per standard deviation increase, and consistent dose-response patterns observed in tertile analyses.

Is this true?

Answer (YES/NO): NO